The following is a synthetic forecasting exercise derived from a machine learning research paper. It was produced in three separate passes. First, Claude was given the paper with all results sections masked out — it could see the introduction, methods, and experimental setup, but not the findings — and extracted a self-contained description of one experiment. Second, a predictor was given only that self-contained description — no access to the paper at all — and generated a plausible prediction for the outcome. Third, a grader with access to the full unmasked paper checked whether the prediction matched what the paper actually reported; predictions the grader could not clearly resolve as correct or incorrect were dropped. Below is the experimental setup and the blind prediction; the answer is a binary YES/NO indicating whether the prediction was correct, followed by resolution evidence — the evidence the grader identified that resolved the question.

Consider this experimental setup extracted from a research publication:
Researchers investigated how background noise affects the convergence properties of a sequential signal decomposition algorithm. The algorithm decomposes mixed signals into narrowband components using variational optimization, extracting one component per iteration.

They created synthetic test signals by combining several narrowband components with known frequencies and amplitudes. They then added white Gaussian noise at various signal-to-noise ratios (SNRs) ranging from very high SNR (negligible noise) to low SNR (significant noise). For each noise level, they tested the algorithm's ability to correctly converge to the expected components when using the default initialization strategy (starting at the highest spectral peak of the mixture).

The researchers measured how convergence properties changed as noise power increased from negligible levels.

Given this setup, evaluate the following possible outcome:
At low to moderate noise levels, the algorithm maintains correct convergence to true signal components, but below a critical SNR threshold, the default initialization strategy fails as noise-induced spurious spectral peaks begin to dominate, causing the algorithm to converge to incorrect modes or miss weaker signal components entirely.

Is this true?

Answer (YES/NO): NO